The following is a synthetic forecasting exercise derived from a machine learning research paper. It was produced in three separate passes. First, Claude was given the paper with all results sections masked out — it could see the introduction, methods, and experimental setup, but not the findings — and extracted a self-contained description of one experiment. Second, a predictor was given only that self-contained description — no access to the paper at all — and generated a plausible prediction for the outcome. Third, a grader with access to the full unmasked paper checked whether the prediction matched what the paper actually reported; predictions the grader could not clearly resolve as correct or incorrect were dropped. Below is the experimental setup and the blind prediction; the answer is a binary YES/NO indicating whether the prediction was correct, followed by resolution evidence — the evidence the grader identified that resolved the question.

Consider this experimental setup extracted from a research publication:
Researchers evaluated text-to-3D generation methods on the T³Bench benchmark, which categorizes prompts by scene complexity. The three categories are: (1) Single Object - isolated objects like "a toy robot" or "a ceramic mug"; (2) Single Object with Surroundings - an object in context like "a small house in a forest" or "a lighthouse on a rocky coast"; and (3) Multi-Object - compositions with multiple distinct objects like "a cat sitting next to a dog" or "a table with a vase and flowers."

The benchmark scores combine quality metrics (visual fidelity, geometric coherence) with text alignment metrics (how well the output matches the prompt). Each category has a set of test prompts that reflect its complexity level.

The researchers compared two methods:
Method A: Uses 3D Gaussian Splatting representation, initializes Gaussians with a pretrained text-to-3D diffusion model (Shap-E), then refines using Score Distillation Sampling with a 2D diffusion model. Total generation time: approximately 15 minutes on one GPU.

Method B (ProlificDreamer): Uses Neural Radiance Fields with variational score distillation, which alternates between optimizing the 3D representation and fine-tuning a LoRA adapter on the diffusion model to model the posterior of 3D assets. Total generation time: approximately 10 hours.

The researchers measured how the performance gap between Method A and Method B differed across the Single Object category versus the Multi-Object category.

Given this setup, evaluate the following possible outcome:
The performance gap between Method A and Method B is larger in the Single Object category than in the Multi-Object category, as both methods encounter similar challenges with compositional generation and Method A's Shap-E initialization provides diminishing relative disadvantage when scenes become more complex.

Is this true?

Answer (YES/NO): NO